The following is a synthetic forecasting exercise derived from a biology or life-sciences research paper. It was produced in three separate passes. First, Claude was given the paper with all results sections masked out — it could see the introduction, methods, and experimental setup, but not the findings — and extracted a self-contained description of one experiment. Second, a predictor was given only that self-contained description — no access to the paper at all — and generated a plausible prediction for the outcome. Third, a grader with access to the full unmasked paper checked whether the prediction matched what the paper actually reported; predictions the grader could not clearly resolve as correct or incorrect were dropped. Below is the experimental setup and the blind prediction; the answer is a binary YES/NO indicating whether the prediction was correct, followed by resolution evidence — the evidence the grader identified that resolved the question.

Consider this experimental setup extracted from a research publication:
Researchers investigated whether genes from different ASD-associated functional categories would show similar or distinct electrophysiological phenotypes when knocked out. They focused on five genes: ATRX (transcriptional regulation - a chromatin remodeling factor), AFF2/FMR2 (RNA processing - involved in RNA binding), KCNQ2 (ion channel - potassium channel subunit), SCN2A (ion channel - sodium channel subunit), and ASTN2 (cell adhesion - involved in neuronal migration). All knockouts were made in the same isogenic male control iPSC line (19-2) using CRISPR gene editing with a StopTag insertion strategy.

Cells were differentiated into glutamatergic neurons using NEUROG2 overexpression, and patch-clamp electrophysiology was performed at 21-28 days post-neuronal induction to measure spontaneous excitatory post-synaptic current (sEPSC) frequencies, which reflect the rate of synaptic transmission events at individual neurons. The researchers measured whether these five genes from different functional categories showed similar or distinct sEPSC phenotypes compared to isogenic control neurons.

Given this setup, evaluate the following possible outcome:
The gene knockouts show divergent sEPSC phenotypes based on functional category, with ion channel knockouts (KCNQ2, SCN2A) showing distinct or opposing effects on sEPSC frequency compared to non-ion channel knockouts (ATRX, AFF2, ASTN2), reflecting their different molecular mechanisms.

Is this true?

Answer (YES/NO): NO